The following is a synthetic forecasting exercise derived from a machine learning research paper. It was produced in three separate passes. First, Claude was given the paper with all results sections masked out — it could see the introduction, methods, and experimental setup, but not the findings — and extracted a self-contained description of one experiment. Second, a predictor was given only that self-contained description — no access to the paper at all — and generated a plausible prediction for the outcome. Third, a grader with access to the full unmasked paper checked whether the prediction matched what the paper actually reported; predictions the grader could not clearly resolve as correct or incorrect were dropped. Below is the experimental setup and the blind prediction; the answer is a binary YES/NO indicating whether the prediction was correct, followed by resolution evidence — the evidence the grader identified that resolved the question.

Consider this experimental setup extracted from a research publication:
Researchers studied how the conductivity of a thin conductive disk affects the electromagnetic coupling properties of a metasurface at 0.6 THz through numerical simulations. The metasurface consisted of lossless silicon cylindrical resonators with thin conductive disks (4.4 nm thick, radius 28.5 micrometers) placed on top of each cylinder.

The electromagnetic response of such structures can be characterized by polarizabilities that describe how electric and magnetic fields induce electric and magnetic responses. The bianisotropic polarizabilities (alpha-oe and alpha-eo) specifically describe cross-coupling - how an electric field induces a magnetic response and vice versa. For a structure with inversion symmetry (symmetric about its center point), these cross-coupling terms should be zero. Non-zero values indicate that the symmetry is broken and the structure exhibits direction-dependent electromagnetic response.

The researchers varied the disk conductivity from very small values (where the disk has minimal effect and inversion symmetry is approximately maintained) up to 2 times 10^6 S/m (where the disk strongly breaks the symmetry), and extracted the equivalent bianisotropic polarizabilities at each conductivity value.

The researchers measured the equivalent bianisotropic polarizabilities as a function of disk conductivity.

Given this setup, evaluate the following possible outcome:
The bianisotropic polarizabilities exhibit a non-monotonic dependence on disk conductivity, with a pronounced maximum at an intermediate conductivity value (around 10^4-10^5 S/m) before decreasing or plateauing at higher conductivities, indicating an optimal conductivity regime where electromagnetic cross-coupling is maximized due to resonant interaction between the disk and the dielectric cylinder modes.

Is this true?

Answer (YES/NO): NO